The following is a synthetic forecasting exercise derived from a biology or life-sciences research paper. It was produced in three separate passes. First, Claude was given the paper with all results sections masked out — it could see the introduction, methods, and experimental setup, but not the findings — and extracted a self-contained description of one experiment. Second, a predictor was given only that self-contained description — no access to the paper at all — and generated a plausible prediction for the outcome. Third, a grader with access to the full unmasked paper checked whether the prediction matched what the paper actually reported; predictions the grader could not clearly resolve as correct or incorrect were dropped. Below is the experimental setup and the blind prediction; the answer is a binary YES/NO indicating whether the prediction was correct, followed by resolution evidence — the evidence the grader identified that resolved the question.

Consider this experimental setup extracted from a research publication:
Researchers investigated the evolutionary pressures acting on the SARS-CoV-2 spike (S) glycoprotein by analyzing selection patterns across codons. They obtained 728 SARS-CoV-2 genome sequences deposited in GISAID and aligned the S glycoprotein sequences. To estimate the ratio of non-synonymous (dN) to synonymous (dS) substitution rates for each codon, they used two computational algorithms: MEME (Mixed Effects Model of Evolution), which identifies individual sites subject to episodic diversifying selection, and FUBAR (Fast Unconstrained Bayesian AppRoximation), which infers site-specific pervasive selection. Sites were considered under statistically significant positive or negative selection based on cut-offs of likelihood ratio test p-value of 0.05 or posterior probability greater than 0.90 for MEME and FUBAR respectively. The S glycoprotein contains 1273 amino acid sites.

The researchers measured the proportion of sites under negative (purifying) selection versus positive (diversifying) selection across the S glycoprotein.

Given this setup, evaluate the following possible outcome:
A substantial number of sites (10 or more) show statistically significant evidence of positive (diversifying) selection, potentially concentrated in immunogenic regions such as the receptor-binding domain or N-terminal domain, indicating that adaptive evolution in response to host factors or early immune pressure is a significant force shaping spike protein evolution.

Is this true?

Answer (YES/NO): NO